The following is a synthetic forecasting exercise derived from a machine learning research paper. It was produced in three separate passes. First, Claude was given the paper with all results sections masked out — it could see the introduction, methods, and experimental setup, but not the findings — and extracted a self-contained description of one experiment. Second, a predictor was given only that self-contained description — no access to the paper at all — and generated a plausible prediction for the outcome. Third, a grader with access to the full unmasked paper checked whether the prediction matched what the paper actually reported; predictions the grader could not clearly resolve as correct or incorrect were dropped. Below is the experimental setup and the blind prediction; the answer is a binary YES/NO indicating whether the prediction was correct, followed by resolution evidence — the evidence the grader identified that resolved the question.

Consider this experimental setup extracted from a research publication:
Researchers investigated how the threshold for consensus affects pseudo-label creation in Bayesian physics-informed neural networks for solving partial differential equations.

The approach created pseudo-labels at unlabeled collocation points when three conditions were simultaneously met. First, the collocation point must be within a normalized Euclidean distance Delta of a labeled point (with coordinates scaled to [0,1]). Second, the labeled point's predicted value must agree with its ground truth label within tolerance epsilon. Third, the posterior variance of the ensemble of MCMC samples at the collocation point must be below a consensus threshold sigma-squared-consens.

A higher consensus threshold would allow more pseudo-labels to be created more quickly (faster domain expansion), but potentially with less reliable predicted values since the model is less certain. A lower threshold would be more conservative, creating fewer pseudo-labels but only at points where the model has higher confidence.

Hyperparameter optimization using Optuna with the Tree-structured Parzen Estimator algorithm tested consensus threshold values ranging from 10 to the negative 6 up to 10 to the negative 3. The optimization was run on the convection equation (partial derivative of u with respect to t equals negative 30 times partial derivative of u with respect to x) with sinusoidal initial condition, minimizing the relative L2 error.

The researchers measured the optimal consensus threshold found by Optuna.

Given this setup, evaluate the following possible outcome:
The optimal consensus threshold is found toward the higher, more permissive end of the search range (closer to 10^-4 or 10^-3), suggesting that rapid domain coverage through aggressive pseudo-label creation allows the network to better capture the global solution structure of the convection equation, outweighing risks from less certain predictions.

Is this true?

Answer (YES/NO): YES